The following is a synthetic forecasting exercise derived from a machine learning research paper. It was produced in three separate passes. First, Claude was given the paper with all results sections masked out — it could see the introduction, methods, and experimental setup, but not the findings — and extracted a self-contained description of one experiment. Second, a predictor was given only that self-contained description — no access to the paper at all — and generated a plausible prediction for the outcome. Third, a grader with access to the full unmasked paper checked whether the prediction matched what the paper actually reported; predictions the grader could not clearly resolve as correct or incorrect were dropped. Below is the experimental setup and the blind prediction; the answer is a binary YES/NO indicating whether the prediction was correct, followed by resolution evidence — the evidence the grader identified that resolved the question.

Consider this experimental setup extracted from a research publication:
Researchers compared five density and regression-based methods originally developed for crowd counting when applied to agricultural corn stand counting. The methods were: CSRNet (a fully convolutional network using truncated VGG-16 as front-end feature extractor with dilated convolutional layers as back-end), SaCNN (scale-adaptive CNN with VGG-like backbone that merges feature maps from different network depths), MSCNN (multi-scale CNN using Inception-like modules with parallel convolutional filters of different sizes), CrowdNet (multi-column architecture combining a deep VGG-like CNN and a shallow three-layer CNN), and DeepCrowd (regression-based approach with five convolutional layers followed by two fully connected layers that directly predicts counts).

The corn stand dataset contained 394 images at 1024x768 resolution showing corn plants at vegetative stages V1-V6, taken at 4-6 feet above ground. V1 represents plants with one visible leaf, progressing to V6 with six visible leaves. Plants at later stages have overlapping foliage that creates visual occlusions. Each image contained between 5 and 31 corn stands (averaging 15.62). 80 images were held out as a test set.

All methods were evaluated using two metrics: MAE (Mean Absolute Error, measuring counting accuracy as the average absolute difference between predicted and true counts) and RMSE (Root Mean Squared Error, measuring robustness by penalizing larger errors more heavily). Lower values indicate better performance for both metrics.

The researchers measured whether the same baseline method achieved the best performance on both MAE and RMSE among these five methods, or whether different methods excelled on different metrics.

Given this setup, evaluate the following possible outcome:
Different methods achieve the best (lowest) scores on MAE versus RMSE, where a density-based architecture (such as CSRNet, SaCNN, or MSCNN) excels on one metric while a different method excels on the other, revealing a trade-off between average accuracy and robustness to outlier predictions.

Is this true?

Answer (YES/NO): YES